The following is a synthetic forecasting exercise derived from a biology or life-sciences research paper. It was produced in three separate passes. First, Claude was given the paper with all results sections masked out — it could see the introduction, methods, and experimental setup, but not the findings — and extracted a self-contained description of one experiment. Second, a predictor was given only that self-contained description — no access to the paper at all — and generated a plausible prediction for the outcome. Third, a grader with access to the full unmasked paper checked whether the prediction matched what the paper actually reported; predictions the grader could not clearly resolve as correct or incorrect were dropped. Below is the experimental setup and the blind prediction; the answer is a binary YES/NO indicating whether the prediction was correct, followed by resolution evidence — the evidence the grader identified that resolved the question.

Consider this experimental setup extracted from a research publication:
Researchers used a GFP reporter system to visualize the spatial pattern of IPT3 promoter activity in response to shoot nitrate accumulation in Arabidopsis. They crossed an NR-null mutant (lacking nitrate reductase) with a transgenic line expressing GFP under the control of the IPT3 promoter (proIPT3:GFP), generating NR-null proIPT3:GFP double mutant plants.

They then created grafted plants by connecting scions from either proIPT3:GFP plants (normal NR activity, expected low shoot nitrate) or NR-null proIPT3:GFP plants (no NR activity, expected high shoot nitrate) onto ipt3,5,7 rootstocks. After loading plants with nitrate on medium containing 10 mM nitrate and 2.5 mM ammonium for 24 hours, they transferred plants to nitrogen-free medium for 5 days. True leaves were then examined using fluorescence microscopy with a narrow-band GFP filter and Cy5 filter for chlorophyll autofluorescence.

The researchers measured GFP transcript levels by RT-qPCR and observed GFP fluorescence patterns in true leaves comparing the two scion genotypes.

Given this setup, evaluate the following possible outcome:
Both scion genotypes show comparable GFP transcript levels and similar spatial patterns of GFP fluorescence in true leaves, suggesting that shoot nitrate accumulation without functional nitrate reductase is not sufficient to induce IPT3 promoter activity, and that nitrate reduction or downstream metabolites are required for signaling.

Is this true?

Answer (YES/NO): NO